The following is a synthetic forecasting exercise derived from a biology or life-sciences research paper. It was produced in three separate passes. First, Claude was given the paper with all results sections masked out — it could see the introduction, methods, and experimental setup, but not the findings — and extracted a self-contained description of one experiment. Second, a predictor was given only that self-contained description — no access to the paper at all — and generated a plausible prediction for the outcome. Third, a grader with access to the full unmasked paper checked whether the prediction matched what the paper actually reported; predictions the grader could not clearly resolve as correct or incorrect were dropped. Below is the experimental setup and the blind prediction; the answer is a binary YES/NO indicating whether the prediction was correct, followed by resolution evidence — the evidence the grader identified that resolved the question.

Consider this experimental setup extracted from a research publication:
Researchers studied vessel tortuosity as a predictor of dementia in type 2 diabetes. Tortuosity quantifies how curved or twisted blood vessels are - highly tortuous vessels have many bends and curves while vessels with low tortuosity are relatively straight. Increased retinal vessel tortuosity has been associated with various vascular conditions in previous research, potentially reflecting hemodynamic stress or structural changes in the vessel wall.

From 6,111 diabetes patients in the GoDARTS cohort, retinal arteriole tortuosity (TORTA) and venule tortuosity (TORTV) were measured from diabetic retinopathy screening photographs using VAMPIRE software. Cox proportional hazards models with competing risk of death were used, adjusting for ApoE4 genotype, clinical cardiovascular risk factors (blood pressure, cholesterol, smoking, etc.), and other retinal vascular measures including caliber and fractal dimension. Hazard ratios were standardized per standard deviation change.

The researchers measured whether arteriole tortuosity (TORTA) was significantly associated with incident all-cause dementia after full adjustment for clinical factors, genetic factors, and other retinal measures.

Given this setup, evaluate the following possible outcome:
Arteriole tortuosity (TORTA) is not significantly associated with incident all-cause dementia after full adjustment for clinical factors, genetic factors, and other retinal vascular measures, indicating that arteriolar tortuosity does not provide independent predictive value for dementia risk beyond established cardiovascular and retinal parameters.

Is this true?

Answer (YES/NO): YES